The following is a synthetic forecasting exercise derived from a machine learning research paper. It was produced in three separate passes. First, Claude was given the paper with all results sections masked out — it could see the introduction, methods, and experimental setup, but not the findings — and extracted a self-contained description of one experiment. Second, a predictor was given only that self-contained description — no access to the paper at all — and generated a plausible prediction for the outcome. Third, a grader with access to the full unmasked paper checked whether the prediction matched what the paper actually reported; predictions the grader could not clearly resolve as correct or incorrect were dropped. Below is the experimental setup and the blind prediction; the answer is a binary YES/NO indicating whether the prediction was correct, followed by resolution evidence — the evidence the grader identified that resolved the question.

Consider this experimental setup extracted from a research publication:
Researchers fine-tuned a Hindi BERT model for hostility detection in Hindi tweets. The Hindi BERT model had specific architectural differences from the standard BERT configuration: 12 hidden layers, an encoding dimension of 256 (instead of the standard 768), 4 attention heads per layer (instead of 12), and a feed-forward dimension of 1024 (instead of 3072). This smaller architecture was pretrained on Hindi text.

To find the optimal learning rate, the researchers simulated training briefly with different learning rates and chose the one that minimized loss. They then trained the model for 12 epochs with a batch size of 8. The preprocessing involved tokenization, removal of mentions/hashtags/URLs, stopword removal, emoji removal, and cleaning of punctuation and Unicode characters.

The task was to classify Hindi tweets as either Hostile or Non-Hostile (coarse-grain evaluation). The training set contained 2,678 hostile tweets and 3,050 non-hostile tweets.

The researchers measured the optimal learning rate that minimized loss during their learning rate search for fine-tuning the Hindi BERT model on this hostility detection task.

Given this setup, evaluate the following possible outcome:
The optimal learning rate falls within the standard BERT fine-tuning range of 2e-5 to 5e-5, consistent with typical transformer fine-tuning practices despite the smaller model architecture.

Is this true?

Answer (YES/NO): NO